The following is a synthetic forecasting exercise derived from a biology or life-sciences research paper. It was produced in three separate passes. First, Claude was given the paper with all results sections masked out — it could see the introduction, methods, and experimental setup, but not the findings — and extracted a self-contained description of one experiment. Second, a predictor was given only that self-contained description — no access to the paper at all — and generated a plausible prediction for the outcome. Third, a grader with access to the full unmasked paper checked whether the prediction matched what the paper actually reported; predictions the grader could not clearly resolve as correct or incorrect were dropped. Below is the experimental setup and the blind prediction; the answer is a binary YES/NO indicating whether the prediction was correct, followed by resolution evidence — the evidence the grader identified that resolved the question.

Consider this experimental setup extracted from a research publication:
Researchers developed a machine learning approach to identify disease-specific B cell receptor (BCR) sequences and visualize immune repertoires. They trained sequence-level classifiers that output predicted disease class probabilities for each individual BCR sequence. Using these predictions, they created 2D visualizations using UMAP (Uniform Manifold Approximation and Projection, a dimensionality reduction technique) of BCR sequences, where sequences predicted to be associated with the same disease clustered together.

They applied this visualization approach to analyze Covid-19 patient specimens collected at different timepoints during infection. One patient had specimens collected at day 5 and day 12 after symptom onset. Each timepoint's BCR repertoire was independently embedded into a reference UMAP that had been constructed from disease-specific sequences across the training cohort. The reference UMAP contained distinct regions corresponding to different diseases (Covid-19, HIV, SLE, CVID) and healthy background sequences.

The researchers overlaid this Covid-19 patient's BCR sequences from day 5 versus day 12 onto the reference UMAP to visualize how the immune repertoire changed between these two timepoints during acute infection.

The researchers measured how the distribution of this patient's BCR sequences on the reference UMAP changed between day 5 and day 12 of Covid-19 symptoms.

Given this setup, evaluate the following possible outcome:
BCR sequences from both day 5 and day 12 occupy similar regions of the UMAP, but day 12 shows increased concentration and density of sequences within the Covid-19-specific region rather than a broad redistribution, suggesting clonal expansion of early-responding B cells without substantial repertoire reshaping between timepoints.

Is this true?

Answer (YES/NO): NO